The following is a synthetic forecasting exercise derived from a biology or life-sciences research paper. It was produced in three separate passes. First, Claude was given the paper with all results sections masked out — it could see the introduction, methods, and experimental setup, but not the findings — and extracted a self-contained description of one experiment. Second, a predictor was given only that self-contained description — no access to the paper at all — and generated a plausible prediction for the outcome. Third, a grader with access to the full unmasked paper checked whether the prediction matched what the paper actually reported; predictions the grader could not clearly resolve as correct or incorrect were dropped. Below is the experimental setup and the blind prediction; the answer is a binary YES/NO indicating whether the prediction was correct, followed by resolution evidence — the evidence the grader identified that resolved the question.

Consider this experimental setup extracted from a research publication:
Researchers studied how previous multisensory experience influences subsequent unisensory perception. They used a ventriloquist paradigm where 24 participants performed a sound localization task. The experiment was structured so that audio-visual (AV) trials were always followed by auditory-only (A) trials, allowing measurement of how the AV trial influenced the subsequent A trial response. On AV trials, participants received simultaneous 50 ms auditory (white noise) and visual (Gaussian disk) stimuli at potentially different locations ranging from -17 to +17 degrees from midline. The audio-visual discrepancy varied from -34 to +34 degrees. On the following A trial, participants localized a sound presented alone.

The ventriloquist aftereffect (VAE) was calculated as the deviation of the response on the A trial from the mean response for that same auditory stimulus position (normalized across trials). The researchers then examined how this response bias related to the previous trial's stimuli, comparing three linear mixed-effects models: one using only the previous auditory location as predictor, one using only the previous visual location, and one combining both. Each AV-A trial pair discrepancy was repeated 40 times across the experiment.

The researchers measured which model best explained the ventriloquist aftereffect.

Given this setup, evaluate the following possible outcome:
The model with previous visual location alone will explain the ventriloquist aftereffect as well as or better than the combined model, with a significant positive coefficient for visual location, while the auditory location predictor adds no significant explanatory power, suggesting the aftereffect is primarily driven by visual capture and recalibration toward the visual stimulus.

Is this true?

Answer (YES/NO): NO